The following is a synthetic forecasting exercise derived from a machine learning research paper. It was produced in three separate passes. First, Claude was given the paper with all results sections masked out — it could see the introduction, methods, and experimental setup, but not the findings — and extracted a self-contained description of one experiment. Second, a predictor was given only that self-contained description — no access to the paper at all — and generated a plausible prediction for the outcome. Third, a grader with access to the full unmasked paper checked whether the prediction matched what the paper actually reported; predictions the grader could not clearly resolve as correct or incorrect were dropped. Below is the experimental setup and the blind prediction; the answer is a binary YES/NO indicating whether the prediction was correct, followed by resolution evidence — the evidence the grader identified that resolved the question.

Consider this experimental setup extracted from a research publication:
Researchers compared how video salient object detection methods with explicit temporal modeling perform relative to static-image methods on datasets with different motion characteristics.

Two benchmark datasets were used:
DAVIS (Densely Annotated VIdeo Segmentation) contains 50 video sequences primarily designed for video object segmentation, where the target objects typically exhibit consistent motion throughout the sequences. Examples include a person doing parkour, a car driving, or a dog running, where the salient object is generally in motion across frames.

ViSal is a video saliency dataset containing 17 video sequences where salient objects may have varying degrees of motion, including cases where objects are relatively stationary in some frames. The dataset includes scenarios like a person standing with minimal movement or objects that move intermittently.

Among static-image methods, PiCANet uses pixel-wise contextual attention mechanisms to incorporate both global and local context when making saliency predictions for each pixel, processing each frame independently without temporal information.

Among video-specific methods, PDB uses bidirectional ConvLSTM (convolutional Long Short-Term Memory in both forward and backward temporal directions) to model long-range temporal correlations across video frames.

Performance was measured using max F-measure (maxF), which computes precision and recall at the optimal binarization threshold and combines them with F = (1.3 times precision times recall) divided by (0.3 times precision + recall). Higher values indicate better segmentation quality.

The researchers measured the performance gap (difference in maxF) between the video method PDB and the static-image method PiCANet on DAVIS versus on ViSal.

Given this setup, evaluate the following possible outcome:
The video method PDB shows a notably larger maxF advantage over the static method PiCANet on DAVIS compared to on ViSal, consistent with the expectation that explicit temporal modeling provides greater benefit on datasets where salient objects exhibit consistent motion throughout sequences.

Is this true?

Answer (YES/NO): YES